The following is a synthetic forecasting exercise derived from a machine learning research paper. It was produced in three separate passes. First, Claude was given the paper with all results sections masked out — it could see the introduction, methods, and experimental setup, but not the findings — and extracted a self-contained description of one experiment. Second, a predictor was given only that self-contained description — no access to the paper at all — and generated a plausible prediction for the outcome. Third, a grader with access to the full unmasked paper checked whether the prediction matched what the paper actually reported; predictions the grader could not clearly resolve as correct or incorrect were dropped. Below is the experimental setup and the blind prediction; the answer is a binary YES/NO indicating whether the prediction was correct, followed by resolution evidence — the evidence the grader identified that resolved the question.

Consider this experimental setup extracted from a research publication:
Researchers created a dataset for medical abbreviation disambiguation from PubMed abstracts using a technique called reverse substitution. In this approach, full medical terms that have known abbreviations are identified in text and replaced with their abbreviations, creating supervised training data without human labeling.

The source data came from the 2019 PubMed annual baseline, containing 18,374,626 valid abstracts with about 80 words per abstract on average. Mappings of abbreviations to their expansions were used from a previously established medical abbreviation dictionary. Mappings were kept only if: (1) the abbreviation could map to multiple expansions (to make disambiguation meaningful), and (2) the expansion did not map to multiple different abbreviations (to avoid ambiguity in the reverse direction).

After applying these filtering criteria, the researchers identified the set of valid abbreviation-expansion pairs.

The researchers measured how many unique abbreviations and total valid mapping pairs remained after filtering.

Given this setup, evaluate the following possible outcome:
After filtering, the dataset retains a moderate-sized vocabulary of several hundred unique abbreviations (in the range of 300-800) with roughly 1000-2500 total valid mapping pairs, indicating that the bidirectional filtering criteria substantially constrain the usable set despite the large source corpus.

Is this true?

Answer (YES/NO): NO